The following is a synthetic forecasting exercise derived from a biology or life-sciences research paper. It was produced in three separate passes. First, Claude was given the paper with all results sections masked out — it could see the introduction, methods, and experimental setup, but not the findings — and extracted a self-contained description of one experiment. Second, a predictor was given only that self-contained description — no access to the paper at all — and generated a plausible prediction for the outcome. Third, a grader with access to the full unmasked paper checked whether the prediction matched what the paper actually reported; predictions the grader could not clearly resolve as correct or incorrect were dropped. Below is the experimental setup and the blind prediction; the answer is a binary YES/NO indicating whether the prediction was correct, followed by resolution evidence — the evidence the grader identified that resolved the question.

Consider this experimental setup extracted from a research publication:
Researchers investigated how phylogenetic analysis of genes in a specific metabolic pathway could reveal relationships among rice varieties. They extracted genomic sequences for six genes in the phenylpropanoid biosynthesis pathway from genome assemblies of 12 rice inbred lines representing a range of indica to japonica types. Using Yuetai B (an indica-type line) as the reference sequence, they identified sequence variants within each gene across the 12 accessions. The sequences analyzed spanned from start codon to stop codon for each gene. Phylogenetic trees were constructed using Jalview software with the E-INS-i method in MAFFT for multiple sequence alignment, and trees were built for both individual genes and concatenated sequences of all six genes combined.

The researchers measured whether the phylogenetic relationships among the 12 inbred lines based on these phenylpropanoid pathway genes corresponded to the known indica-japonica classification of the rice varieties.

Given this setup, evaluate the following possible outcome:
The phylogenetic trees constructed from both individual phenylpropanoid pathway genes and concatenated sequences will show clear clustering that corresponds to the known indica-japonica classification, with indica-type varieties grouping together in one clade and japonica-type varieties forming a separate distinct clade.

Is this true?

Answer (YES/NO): NO